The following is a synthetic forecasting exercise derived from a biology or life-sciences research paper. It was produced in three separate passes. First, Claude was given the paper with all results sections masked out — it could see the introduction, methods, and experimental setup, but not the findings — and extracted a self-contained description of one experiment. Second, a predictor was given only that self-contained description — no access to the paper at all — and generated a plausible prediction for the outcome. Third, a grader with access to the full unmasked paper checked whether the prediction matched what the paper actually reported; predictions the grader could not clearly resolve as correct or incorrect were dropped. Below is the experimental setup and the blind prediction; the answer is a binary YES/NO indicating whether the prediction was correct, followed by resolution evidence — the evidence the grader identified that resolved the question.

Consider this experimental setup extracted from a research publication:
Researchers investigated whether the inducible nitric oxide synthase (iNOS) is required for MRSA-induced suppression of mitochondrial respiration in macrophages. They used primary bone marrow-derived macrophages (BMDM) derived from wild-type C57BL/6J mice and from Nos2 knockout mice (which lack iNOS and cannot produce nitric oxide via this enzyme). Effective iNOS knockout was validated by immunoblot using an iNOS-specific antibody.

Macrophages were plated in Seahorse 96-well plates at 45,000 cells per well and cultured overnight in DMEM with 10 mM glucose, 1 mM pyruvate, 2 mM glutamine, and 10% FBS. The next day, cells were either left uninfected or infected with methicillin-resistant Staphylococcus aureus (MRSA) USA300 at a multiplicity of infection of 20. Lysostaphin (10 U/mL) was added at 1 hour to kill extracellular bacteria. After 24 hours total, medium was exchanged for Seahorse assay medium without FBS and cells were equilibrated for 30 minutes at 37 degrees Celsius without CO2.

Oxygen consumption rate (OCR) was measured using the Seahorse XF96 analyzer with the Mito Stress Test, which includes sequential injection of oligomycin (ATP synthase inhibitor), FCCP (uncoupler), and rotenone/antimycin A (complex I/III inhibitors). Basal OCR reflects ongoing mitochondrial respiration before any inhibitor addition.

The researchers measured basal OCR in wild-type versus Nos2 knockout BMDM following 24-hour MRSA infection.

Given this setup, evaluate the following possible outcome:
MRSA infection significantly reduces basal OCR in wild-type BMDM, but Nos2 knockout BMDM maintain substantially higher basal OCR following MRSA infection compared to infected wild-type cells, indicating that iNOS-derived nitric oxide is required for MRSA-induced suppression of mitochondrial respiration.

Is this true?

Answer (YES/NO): YES